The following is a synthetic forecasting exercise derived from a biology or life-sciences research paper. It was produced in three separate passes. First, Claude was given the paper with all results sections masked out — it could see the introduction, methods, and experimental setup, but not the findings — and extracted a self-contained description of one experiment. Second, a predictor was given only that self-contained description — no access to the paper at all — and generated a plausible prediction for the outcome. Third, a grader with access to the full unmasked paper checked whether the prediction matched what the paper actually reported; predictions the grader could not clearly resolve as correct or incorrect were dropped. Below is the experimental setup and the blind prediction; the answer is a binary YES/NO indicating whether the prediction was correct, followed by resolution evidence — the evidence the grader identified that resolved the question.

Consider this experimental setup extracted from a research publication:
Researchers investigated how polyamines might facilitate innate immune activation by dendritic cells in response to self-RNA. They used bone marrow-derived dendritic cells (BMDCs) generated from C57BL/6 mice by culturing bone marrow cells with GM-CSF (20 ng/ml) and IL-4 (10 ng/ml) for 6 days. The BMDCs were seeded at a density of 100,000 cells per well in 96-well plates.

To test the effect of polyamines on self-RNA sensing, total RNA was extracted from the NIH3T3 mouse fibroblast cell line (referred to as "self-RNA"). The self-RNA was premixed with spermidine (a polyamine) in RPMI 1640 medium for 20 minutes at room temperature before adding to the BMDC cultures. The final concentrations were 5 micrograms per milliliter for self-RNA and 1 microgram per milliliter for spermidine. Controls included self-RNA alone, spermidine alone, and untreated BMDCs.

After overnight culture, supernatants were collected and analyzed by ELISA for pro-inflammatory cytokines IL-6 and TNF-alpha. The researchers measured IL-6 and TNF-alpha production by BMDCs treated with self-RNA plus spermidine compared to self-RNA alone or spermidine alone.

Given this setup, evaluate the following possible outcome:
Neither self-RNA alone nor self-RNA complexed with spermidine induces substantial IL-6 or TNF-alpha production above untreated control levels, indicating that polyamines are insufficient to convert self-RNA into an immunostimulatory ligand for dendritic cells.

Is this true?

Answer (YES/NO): NO